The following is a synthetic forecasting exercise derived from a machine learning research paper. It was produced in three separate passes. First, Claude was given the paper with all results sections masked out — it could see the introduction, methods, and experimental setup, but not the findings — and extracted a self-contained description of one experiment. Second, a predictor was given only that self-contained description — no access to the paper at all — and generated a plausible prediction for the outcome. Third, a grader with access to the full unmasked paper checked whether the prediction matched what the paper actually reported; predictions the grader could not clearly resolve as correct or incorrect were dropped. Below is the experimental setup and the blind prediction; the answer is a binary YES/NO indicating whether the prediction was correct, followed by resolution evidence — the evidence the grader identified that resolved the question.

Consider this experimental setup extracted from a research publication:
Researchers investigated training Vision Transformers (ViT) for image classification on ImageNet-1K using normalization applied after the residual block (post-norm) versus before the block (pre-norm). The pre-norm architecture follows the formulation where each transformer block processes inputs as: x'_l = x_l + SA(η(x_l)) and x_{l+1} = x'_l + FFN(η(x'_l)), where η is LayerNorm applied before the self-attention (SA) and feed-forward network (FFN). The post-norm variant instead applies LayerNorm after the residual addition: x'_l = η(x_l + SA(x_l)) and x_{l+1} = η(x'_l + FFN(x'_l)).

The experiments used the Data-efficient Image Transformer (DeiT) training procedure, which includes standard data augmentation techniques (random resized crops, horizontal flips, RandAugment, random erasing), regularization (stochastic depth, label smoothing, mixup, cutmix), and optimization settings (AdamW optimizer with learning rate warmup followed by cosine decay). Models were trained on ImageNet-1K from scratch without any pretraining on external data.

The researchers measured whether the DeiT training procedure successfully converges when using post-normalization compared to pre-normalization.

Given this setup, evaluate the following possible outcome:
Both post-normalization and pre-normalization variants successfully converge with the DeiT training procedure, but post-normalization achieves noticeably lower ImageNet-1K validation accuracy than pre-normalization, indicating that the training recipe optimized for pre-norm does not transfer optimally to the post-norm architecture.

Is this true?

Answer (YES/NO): NO